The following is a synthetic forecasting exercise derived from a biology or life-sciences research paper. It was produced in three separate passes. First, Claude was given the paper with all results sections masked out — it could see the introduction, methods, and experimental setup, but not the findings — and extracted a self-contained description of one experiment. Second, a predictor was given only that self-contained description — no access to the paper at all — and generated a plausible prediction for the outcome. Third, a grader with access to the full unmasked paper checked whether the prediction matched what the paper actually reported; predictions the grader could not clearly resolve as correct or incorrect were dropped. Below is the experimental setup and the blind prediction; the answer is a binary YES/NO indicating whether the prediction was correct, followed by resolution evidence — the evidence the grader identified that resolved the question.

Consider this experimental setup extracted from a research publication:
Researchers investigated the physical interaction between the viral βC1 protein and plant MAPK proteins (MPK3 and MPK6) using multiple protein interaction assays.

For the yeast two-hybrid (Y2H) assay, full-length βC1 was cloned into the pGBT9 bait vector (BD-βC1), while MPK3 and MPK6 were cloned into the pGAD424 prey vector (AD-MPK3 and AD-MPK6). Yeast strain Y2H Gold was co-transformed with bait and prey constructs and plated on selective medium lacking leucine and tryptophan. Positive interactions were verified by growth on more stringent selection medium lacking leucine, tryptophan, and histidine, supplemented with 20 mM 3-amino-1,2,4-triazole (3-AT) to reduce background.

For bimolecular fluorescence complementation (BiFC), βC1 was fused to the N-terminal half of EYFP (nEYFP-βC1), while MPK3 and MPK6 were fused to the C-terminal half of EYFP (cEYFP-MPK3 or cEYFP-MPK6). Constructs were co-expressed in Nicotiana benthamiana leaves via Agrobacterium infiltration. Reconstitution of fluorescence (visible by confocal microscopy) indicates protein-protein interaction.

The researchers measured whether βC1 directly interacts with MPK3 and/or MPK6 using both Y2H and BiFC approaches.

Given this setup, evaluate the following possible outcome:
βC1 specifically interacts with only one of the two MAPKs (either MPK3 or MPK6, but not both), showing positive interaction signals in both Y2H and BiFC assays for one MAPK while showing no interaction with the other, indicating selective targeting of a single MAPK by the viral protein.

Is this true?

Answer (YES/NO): NO